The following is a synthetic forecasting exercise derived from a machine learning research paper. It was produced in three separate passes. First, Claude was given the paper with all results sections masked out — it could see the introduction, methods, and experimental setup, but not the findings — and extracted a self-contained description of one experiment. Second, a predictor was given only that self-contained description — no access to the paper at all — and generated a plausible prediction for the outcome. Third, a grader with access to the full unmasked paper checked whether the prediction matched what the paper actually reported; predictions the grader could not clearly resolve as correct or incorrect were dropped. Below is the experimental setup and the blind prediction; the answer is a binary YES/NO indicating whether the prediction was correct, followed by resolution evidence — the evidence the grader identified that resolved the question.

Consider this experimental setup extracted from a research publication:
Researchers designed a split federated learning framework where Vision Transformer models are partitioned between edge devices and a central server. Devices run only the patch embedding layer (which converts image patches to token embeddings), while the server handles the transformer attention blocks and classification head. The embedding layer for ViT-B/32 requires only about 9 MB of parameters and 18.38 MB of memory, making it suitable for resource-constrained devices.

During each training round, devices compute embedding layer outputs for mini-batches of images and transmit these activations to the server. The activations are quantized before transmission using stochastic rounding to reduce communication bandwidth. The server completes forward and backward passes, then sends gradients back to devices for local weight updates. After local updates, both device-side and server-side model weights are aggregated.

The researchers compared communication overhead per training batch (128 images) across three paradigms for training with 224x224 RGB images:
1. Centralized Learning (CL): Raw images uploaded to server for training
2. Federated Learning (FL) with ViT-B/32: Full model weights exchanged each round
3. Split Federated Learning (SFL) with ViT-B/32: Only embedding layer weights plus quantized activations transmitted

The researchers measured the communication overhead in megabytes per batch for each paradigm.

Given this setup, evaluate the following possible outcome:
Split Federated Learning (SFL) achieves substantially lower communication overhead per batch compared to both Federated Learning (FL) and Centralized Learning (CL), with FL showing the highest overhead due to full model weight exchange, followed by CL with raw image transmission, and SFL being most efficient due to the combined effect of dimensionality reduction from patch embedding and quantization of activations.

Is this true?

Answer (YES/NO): YES